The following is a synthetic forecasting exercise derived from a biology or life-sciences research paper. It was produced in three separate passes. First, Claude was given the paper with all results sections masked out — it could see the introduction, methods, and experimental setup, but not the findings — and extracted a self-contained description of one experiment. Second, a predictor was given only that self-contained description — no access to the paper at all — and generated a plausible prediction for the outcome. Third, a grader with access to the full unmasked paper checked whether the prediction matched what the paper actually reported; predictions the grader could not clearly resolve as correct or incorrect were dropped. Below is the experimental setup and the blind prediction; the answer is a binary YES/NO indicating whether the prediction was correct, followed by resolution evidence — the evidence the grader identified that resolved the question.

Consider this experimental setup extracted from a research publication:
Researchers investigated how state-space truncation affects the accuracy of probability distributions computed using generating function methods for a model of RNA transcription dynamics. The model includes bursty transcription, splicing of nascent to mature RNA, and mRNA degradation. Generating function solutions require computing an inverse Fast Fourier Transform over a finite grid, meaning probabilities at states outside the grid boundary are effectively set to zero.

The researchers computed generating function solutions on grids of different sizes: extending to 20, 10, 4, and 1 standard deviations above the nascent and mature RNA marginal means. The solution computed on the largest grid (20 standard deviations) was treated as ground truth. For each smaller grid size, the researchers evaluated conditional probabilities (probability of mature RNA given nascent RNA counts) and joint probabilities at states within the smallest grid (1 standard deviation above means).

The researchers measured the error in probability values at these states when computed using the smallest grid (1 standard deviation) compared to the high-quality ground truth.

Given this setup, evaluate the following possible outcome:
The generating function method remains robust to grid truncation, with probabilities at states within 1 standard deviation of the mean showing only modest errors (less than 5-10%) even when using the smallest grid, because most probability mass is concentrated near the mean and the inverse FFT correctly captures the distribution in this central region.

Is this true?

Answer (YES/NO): NO